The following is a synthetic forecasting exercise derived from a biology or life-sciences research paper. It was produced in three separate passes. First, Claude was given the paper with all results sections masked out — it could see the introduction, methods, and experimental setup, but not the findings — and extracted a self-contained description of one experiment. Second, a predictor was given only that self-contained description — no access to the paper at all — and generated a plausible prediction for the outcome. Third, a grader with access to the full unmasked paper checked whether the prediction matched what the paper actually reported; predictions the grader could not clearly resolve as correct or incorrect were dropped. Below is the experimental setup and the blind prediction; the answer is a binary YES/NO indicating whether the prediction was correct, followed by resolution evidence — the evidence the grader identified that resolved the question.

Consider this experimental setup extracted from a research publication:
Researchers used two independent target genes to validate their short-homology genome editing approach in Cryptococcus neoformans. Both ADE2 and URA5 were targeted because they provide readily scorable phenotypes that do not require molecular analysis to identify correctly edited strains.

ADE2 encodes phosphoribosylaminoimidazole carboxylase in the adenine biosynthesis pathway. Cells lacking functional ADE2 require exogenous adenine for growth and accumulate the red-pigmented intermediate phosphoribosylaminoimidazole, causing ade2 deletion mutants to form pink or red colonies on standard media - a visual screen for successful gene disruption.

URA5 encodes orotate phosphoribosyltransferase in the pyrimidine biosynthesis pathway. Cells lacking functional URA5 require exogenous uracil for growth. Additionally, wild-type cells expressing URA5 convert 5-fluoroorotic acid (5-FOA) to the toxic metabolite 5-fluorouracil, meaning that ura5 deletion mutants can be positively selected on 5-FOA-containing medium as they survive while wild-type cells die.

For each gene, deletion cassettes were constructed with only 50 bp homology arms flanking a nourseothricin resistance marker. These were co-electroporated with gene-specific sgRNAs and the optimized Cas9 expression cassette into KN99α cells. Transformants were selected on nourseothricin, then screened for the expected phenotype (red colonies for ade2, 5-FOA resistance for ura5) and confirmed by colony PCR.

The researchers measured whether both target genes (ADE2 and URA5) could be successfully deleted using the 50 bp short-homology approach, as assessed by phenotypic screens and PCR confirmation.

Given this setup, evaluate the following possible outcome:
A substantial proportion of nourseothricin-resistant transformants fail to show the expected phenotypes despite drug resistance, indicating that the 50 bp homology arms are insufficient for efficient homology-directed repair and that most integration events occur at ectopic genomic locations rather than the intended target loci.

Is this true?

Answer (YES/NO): NO